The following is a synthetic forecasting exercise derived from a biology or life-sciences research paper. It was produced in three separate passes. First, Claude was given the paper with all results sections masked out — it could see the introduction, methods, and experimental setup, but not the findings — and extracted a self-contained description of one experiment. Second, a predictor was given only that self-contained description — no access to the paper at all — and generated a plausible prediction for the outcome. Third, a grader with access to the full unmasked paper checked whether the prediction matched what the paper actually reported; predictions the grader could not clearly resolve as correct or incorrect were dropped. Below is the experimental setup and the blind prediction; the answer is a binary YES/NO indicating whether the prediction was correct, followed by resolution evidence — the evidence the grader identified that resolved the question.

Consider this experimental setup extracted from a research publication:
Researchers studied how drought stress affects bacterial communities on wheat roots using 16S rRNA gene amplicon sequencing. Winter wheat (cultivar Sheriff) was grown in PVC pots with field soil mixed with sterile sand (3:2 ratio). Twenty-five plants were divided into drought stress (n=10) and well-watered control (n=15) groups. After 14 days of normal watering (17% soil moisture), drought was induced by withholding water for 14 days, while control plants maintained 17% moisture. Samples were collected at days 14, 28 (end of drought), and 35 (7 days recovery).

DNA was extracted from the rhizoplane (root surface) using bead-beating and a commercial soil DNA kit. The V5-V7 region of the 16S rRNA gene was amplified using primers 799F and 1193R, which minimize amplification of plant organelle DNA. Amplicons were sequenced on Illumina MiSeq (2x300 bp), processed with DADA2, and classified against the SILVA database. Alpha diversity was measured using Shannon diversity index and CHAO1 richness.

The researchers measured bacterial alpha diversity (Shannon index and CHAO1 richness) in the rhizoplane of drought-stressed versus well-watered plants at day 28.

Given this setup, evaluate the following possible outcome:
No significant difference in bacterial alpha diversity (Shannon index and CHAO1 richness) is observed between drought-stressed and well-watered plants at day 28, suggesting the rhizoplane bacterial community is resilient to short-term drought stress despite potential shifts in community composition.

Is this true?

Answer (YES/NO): NO